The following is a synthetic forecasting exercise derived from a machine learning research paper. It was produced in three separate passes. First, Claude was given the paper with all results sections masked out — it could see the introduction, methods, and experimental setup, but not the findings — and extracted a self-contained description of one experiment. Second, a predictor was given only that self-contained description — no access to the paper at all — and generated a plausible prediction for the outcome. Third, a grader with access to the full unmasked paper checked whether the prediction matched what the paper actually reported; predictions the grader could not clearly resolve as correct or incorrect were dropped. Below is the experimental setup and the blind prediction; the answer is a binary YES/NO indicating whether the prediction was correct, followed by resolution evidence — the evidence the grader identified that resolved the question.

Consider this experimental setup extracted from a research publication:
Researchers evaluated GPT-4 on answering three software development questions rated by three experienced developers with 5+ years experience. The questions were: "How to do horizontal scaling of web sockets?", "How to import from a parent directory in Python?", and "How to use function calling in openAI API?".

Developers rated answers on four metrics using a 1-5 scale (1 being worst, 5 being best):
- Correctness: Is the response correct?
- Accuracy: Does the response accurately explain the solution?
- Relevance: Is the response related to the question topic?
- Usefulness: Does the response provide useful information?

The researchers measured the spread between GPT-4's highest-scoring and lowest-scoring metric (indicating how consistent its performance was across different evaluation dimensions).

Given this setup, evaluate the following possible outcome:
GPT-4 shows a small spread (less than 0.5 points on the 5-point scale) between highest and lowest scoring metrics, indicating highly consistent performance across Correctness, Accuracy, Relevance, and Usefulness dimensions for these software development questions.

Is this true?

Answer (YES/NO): YES